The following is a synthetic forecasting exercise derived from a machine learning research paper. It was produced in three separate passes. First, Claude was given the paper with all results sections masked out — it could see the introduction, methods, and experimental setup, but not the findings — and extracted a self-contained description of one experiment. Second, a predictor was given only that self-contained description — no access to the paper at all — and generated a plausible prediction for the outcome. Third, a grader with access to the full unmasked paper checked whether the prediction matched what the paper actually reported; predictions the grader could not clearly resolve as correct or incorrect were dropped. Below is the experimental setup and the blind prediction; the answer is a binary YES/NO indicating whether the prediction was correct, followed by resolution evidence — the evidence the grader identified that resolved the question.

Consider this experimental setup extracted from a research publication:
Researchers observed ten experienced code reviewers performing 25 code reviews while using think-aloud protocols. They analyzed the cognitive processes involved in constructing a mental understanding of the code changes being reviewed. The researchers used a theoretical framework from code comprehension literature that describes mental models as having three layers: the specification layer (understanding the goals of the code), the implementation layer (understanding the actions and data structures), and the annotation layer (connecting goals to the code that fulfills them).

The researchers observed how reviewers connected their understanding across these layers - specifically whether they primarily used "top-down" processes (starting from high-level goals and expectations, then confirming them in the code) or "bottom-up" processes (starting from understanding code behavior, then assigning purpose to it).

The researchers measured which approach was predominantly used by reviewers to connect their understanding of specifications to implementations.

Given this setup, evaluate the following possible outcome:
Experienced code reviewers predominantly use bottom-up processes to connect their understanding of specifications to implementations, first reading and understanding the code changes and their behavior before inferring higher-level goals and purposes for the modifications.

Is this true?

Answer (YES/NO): NO